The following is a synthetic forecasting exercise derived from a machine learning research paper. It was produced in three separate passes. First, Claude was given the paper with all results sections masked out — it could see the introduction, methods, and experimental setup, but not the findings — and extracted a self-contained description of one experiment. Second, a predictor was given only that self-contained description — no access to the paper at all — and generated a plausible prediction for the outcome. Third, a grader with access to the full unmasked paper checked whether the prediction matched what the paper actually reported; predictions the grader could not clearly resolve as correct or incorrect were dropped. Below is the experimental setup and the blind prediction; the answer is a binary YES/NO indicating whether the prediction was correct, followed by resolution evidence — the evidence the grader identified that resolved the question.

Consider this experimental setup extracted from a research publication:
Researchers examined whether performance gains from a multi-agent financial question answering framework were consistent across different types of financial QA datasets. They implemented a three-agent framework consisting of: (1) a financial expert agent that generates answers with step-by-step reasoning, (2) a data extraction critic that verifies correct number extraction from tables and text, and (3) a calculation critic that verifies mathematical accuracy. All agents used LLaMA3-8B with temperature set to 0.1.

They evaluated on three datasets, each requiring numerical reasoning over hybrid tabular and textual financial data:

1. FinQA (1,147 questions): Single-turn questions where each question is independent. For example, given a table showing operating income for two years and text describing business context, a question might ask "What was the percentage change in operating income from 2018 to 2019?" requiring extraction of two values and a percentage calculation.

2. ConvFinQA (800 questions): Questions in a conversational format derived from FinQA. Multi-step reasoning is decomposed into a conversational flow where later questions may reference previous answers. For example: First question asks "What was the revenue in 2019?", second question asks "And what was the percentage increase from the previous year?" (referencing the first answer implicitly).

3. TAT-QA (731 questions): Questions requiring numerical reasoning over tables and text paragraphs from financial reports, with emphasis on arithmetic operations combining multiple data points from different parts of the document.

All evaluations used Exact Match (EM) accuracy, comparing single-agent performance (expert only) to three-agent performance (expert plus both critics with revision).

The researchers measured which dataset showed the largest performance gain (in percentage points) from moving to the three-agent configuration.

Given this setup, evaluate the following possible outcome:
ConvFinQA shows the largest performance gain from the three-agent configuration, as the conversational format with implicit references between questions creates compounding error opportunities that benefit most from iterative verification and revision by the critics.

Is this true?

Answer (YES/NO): NO